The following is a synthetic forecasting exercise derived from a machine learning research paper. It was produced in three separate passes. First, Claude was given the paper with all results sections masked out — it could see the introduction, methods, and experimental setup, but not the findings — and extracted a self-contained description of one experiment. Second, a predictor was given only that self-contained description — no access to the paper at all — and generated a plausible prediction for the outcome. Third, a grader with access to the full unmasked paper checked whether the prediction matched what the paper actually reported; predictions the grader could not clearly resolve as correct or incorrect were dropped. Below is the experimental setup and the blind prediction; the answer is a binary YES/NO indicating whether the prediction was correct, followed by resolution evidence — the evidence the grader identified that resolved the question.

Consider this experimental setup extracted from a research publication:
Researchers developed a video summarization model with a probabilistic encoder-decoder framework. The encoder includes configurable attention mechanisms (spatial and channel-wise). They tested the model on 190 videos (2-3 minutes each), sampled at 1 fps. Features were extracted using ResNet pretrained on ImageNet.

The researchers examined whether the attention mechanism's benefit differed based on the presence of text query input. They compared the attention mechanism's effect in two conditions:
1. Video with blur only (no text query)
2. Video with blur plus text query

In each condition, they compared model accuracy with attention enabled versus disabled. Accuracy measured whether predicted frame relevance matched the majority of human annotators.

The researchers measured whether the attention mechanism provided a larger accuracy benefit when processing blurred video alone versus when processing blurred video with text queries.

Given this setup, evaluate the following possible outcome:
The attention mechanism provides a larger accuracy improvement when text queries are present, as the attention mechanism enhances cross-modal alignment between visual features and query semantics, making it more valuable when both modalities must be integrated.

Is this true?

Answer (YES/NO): NO